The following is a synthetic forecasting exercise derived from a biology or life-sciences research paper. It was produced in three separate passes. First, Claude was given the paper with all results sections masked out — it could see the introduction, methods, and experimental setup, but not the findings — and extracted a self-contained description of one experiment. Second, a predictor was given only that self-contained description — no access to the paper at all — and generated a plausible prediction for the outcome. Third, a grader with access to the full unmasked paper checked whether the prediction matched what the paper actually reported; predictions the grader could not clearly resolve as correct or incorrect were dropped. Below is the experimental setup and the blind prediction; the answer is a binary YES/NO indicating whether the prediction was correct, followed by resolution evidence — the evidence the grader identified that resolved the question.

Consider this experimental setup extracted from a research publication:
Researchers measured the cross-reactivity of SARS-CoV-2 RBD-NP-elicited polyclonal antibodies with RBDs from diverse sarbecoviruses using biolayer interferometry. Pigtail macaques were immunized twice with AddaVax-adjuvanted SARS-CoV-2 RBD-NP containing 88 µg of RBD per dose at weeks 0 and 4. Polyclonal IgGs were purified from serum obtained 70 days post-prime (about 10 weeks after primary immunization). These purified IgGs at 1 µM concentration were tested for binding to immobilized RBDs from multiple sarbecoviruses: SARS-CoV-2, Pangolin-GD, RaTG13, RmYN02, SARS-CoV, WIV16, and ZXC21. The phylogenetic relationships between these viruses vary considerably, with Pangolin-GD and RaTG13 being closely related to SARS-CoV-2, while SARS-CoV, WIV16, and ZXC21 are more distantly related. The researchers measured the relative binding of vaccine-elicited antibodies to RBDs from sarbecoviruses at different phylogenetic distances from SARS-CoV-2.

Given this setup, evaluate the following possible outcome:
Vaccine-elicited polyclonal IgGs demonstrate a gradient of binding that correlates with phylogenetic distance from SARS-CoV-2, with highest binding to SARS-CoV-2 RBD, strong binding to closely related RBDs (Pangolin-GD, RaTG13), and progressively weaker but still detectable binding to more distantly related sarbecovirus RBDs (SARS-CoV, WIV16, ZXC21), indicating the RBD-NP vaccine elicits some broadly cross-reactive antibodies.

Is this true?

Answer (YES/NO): NO